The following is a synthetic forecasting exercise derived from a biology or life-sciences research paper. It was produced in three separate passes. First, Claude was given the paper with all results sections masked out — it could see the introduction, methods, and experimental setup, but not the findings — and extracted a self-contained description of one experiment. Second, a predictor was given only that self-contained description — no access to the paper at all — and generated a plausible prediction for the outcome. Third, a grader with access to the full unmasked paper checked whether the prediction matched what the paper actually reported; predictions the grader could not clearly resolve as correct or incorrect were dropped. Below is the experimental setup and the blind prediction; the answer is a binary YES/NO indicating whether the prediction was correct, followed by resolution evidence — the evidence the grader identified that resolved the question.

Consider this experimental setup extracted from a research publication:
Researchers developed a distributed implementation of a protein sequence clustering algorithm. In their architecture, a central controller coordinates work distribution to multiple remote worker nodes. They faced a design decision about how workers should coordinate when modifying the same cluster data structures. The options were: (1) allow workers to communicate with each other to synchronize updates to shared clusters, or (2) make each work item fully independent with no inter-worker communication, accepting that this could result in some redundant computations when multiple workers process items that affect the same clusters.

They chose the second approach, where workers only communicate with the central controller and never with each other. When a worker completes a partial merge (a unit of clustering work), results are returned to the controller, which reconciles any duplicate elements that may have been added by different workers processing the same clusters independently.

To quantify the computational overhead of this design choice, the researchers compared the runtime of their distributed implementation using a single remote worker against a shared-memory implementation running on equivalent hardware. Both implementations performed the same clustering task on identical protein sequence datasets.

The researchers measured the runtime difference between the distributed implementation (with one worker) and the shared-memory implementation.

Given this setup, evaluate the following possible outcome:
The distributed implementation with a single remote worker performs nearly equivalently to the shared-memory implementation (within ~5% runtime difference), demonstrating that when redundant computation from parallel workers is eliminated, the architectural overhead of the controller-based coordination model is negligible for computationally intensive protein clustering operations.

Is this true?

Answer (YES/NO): NO